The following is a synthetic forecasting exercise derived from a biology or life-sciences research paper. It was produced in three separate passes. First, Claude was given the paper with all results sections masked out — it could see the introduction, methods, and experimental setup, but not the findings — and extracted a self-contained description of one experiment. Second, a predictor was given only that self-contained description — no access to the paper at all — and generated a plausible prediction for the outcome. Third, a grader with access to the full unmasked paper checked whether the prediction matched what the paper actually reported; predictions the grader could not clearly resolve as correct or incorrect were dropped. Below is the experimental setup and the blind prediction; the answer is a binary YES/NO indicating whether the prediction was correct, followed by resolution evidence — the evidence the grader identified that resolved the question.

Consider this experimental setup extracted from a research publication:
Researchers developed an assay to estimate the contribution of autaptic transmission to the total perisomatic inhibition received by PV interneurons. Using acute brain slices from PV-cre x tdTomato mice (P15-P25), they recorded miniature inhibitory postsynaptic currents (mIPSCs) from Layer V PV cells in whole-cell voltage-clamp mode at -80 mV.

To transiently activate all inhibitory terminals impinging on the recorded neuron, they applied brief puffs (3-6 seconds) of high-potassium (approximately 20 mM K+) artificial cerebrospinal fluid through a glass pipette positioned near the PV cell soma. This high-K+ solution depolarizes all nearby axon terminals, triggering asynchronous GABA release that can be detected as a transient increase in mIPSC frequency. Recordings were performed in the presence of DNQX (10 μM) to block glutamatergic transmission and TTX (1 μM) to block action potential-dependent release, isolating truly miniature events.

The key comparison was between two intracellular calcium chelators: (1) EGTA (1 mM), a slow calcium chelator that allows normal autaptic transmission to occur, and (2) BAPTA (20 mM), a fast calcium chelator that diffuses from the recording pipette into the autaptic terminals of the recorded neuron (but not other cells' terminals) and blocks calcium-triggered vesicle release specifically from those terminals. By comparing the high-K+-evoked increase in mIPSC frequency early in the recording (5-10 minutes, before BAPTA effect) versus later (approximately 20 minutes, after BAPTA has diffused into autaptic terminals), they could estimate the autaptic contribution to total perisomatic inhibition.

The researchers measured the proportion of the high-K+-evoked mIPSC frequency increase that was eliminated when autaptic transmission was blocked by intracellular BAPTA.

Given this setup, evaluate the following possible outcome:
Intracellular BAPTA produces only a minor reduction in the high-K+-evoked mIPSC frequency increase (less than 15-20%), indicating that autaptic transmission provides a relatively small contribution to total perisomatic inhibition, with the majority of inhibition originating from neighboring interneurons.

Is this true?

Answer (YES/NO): NO